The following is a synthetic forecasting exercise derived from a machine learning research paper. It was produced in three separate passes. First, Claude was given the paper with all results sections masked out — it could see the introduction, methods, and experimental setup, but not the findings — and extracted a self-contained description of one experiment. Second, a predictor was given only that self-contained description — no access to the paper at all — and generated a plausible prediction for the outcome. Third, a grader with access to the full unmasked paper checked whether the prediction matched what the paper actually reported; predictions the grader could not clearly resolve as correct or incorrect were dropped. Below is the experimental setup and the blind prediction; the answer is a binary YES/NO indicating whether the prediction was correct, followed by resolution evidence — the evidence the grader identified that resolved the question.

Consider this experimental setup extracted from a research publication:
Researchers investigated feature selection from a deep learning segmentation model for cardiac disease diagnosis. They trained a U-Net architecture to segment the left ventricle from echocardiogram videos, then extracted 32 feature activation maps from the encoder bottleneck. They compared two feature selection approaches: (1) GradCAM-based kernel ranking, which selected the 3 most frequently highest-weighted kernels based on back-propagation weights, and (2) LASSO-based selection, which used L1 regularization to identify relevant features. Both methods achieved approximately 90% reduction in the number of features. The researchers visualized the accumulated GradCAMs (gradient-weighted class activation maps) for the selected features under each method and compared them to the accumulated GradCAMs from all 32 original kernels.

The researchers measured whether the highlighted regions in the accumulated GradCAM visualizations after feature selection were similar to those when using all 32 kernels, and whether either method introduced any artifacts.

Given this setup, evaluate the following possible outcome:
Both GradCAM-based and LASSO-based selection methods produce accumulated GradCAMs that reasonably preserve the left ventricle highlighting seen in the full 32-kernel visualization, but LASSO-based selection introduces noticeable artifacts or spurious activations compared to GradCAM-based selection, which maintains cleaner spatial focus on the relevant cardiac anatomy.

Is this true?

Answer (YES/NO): NO